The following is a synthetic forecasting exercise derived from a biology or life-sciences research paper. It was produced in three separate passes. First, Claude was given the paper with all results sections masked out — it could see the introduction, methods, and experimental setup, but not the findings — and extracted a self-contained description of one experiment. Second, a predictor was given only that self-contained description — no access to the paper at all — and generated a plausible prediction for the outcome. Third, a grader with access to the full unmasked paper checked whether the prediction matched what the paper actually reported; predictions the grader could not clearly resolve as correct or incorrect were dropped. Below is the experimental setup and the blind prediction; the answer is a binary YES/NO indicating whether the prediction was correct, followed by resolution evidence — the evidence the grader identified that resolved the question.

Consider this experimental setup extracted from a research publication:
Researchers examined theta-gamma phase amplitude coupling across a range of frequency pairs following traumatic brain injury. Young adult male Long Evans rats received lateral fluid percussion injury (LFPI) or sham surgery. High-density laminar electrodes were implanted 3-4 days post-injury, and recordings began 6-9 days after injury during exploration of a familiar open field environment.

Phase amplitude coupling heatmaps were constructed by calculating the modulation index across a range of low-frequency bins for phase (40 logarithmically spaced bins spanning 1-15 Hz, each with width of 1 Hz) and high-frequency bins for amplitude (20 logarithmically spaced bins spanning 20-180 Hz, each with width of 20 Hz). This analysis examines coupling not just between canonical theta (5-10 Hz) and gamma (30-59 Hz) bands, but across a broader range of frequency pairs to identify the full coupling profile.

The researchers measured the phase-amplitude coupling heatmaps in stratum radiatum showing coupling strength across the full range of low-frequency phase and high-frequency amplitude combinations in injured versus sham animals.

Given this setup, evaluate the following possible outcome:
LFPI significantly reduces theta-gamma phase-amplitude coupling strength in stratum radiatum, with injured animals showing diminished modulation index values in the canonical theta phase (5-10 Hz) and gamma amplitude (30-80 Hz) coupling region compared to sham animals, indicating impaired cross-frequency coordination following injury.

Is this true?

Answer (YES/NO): NO